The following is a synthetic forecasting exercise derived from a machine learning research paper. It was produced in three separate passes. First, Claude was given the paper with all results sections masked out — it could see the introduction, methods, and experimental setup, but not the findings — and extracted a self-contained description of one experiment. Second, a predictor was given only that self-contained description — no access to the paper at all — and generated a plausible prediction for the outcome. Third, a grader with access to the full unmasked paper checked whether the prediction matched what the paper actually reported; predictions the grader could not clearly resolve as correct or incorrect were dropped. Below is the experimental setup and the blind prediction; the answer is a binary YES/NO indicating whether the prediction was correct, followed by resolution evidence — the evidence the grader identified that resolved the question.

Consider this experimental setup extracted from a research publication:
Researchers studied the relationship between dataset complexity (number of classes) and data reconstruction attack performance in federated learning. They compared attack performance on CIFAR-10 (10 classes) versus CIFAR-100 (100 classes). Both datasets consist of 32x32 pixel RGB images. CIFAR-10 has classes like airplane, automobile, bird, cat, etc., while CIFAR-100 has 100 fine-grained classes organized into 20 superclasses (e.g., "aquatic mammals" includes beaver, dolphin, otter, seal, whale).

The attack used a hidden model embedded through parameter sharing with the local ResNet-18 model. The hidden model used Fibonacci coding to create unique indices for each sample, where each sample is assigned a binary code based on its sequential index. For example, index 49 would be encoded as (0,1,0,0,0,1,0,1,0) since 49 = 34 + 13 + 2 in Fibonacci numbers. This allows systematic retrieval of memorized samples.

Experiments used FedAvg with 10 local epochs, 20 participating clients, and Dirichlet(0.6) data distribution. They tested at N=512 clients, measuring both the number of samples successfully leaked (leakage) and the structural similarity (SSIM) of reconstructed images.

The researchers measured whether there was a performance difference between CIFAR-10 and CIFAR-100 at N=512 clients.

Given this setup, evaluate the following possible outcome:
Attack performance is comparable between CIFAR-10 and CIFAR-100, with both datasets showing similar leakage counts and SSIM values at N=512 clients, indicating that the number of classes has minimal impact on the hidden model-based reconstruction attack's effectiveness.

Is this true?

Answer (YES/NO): NO